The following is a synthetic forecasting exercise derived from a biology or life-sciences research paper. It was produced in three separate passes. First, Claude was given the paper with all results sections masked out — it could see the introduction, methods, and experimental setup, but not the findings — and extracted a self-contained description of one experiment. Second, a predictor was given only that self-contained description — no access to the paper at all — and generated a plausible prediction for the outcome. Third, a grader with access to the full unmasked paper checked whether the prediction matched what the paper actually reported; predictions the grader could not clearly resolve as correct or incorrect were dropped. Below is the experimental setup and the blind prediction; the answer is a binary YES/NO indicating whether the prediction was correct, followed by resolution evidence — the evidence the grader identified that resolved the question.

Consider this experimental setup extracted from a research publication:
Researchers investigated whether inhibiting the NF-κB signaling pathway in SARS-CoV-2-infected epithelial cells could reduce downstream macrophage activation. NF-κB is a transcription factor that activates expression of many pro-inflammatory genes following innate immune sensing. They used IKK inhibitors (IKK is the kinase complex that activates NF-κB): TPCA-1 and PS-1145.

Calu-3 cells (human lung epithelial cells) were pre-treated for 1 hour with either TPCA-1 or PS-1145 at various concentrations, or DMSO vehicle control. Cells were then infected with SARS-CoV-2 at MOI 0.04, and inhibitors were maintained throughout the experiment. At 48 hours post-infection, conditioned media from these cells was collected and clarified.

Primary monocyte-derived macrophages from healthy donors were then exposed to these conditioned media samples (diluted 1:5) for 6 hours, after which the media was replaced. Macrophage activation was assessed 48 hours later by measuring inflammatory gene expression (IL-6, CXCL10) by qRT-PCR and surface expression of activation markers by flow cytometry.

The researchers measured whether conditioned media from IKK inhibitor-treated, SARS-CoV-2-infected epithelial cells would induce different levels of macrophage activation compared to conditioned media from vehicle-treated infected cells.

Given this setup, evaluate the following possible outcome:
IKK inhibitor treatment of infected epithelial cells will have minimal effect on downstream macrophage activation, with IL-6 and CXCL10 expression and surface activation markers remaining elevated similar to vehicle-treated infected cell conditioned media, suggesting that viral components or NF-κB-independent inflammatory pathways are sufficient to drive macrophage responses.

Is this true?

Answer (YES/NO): NO